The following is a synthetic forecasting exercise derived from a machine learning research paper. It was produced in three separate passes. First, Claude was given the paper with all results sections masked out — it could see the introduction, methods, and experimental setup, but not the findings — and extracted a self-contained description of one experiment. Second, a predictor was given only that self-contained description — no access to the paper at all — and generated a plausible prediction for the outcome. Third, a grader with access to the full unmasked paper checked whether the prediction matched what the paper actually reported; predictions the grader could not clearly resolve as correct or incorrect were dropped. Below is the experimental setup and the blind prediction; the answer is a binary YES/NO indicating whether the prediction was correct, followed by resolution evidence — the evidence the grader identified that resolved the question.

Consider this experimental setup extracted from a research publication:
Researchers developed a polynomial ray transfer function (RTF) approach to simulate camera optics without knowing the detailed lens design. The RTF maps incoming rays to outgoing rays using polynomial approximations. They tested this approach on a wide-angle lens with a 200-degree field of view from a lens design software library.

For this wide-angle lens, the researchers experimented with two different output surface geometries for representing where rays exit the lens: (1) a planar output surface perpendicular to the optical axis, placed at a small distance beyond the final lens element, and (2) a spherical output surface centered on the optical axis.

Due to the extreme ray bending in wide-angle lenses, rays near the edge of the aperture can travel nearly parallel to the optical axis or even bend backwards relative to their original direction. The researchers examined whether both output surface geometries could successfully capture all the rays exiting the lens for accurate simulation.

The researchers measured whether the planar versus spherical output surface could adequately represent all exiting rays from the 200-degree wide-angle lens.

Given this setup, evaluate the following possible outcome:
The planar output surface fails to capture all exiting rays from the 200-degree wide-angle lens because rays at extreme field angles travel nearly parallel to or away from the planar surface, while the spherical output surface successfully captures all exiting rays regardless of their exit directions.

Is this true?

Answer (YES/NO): YES